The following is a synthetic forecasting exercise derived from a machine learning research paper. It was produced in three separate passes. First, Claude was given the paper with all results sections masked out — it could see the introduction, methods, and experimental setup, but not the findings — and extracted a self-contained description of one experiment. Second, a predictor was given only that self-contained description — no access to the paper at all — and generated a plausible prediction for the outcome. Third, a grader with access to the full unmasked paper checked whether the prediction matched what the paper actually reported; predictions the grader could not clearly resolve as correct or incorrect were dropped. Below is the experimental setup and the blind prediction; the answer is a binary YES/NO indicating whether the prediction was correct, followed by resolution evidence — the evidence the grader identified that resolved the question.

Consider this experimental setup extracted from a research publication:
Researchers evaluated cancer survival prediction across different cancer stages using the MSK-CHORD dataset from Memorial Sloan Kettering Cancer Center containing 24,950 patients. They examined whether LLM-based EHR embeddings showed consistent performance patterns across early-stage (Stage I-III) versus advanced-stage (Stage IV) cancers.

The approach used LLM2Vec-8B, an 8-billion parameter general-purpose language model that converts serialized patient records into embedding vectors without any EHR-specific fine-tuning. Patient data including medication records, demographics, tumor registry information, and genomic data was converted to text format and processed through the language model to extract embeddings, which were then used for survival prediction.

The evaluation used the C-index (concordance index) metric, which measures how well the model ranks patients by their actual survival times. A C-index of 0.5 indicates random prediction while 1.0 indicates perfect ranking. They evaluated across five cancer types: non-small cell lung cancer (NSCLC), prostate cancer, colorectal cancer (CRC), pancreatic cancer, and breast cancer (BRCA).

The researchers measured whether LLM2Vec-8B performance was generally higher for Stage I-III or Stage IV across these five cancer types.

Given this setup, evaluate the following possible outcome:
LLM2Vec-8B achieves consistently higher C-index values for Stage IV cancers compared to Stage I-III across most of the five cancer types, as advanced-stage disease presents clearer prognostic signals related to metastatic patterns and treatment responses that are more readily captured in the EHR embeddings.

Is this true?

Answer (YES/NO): NO